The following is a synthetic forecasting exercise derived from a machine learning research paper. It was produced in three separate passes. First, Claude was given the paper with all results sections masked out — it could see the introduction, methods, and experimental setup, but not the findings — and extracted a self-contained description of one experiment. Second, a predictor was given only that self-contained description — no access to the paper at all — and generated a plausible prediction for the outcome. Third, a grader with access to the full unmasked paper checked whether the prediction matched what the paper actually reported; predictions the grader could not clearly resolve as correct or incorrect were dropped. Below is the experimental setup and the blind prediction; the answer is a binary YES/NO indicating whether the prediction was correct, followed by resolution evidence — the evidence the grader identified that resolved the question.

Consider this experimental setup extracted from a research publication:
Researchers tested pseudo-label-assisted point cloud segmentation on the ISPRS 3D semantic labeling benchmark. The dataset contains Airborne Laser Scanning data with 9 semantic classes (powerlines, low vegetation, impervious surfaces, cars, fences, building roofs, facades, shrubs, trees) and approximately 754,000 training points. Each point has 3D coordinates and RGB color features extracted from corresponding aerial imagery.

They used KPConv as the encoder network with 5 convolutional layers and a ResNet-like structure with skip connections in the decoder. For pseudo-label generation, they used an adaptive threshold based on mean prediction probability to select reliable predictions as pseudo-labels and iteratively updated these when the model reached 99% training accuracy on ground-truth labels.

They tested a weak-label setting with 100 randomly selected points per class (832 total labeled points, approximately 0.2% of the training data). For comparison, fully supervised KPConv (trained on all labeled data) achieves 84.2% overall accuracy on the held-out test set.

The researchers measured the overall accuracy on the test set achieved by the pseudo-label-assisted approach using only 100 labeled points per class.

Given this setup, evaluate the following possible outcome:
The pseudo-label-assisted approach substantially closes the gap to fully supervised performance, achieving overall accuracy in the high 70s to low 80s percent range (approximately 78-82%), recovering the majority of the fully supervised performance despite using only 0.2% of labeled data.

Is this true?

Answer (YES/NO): NO